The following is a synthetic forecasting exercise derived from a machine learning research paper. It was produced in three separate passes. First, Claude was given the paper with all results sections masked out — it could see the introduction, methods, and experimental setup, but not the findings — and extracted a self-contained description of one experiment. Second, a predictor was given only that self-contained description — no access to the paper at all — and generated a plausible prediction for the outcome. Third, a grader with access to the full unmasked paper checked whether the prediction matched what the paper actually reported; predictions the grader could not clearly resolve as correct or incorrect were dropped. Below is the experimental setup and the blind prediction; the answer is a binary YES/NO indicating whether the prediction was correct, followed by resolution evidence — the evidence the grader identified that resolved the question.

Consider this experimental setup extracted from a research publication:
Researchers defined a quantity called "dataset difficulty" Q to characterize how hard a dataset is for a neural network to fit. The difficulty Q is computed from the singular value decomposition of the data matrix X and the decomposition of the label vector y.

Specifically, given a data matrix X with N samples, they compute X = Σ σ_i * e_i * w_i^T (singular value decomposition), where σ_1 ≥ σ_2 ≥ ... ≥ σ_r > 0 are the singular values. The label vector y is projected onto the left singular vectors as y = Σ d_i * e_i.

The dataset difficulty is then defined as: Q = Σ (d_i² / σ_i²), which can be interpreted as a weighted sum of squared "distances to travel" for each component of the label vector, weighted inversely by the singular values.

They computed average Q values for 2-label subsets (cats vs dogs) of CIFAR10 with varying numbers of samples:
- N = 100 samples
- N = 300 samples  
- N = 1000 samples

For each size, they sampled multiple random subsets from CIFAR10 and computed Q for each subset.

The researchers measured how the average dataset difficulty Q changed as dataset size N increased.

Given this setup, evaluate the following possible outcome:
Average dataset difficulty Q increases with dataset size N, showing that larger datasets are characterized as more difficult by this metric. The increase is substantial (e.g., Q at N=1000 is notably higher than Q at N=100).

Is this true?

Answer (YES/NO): YES